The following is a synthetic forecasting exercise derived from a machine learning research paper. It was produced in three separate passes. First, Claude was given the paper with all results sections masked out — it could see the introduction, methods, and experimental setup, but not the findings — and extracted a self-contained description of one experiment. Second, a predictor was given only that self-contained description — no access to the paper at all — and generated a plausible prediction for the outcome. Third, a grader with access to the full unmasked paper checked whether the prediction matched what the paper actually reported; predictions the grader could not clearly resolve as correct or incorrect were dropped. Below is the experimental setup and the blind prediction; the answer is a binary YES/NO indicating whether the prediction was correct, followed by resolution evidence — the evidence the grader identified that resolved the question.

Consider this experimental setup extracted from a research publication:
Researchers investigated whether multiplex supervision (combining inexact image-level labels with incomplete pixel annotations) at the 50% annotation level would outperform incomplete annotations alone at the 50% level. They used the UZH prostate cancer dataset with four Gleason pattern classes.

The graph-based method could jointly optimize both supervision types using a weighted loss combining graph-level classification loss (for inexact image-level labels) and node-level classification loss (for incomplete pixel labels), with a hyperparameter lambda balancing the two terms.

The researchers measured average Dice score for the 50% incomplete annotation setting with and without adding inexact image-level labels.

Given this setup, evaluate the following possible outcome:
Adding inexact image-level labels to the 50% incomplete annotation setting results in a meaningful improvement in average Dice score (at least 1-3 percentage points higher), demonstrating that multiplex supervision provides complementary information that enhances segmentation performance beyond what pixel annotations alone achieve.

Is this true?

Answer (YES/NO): NO